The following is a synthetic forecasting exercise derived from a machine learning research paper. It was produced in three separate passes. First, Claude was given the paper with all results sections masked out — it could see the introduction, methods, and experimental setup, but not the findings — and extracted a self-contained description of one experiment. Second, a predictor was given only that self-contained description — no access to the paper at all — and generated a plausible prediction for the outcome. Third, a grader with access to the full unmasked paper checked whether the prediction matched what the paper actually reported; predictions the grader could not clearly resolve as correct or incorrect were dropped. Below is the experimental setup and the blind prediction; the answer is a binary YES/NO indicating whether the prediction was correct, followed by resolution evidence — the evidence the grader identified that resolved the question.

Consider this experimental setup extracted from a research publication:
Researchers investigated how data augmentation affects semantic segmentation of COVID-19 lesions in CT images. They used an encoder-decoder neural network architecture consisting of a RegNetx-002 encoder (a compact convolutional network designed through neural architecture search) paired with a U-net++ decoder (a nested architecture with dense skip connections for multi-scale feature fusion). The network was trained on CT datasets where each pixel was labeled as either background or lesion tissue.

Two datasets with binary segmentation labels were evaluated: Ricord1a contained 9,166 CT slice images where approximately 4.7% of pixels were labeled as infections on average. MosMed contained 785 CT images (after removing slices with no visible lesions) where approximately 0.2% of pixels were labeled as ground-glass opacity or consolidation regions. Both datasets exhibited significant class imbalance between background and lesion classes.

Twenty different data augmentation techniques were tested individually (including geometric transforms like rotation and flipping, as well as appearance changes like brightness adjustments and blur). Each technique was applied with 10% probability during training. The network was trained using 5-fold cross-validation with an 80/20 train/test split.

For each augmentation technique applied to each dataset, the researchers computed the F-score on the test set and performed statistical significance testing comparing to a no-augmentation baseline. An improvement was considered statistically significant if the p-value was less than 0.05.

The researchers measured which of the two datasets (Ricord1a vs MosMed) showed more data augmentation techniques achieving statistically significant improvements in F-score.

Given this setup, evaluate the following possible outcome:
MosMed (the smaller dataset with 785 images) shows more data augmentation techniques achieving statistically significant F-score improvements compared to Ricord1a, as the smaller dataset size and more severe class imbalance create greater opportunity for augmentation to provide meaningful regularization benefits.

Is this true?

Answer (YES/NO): YES